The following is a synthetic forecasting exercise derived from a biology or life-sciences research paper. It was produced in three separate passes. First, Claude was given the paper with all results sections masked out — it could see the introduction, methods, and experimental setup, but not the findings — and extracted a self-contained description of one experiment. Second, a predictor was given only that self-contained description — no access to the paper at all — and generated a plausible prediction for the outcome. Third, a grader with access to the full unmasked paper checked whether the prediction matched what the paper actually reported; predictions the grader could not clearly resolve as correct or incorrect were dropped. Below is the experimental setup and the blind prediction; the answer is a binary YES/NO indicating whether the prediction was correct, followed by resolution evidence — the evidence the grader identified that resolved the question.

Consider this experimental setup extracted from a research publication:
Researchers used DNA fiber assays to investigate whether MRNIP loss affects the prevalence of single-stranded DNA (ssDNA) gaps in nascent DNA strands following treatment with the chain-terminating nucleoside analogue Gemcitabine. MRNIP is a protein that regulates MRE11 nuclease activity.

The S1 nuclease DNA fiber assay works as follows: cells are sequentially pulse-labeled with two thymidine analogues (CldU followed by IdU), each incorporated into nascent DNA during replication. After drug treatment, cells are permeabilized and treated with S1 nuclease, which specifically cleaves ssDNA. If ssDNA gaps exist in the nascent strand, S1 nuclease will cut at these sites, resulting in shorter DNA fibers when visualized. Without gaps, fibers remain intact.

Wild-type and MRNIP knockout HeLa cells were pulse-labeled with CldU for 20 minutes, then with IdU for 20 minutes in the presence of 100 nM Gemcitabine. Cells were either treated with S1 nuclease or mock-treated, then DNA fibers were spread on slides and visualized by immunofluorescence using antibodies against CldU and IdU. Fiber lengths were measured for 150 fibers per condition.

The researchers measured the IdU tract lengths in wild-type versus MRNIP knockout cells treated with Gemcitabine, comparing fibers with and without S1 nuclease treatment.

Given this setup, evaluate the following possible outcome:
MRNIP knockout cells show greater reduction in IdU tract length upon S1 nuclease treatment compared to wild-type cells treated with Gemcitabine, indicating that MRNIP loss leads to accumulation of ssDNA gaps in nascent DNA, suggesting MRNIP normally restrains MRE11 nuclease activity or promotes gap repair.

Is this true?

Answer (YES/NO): NO